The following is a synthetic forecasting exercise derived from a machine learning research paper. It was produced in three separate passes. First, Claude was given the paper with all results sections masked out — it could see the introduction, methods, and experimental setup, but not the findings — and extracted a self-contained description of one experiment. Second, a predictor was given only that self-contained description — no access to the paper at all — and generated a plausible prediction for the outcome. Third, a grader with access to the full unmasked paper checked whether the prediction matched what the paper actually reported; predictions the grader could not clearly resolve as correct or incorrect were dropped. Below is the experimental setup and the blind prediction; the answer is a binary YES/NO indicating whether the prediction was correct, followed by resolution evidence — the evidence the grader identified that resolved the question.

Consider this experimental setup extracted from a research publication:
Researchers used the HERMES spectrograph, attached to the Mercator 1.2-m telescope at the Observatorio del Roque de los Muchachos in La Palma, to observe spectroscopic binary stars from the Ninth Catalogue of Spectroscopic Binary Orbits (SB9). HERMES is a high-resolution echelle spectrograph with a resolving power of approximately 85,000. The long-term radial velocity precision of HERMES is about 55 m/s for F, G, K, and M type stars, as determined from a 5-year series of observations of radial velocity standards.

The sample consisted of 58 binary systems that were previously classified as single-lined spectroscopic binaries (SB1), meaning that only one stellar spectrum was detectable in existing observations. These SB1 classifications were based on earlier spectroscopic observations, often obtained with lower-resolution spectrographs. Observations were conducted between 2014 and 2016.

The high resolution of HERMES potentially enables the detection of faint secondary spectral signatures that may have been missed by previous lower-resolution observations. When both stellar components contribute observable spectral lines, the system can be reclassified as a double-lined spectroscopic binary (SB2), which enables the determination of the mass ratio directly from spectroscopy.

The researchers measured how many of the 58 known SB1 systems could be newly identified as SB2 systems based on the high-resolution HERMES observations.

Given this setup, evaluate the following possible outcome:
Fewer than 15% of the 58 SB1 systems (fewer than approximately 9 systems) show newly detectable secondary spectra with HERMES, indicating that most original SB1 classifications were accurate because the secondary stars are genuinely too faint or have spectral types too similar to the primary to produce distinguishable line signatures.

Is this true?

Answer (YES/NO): YES